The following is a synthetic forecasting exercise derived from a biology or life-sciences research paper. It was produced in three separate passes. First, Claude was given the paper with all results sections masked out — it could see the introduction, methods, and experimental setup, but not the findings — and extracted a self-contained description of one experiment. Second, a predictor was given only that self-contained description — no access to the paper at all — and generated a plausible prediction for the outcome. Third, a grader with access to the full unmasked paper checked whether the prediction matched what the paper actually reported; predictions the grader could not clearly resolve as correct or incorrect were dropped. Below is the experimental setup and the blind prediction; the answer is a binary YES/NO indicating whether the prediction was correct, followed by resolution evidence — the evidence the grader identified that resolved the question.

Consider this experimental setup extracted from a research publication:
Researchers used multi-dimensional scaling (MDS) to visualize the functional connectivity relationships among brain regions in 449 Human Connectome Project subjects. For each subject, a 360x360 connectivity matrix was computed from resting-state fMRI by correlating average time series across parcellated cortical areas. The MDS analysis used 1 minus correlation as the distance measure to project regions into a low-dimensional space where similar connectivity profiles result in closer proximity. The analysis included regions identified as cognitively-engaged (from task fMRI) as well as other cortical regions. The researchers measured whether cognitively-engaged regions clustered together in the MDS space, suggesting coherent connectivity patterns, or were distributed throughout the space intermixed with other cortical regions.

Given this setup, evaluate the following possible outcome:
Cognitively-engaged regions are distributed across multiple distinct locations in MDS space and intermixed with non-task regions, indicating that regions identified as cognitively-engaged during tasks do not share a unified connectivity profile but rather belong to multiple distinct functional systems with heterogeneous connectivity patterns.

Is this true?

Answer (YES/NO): NO